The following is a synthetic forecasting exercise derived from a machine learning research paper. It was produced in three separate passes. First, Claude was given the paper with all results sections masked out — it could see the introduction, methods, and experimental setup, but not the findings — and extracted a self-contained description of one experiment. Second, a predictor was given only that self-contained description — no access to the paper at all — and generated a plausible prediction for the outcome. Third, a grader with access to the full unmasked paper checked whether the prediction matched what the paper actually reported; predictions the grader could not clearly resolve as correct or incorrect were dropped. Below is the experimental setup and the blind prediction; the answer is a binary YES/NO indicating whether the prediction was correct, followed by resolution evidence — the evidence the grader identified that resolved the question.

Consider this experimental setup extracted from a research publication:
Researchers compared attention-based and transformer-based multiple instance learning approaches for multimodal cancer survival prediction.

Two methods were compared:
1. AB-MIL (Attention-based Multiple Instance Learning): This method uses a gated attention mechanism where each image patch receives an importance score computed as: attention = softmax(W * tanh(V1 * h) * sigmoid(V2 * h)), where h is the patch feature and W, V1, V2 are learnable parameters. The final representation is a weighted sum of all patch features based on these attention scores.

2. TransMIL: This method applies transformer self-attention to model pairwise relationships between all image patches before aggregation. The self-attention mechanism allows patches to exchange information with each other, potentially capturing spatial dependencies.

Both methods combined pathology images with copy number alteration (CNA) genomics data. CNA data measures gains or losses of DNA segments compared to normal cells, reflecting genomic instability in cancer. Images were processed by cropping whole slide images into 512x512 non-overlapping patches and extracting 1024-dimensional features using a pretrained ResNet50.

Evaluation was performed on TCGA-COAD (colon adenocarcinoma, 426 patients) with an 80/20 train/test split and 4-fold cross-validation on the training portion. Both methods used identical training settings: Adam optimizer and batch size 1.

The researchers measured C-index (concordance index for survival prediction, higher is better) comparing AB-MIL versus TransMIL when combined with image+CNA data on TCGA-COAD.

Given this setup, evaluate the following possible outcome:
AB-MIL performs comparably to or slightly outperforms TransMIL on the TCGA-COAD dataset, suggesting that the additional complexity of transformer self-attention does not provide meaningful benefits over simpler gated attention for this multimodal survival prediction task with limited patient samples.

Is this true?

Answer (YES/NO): NO